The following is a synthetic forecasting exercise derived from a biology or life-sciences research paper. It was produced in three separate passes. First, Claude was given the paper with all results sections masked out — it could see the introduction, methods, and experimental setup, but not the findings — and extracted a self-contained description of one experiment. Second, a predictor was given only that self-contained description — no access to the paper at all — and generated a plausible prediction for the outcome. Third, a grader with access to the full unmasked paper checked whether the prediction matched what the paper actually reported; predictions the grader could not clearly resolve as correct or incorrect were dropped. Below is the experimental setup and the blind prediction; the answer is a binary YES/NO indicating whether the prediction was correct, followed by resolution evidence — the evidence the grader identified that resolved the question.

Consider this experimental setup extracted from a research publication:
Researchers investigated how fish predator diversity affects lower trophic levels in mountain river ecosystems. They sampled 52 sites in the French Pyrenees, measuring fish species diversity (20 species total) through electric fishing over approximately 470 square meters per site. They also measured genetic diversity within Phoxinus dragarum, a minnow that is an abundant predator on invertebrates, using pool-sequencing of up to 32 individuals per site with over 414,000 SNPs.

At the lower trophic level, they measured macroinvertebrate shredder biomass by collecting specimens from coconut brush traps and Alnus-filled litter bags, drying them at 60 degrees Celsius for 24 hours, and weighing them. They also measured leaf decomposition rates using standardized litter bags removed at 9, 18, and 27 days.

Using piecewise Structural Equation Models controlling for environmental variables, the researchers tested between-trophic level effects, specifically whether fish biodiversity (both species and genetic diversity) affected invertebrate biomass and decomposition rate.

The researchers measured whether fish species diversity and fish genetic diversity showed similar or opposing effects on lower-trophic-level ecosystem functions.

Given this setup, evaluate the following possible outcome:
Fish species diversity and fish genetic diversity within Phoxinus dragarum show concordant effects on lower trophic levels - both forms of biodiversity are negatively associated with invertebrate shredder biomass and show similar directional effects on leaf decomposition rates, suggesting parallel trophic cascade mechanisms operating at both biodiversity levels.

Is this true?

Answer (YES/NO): NO